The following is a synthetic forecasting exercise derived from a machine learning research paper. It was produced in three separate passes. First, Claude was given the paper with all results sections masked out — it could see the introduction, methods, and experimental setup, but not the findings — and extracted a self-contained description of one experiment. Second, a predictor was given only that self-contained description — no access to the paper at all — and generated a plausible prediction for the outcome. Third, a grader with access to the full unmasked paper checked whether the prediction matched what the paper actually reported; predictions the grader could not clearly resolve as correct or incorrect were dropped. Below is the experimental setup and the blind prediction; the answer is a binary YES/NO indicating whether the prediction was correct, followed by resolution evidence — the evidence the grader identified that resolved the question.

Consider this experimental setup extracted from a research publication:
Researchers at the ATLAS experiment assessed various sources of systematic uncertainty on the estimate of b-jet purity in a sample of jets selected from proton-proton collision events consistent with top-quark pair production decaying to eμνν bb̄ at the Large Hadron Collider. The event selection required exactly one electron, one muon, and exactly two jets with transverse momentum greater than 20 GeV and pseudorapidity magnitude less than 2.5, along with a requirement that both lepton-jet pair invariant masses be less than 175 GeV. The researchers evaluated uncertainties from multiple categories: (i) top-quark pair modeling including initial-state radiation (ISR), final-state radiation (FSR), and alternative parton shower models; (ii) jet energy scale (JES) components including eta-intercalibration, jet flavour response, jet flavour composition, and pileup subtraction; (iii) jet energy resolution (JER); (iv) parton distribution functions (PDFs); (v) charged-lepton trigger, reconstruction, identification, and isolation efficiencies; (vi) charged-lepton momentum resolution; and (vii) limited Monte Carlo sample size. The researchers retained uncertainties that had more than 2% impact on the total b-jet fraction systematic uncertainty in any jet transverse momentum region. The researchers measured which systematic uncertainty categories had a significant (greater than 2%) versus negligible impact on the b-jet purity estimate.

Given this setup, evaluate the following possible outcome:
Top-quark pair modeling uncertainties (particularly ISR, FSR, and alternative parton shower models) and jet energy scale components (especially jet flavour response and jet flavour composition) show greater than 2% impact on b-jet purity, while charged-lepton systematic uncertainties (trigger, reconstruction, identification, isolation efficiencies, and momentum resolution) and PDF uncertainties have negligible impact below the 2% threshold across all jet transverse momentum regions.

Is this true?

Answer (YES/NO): NO